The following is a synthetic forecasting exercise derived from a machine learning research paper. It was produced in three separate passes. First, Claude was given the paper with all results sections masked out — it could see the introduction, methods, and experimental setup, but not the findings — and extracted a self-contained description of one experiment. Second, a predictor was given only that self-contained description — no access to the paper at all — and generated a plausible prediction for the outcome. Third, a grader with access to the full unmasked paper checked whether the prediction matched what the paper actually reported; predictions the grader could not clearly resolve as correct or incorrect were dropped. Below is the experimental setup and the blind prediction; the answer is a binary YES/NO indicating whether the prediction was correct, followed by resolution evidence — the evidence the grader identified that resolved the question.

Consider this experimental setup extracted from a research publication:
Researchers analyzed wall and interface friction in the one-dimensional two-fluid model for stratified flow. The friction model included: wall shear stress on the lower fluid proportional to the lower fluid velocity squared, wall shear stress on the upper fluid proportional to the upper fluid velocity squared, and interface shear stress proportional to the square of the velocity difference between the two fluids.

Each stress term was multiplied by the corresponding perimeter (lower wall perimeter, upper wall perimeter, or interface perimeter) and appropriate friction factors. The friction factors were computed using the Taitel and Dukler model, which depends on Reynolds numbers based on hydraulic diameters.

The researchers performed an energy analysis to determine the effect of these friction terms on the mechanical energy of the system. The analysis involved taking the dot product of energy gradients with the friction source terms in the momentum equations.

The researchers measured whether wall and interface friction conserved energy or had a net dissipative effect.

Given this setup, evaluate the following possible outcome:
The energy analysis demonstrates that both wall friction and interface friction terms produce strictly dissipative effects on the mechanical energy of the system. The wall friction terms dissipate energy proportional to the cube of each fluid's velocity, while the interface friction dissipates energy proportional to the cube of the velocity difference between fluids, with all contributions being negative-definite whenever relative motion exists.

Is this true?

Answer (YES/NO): YES